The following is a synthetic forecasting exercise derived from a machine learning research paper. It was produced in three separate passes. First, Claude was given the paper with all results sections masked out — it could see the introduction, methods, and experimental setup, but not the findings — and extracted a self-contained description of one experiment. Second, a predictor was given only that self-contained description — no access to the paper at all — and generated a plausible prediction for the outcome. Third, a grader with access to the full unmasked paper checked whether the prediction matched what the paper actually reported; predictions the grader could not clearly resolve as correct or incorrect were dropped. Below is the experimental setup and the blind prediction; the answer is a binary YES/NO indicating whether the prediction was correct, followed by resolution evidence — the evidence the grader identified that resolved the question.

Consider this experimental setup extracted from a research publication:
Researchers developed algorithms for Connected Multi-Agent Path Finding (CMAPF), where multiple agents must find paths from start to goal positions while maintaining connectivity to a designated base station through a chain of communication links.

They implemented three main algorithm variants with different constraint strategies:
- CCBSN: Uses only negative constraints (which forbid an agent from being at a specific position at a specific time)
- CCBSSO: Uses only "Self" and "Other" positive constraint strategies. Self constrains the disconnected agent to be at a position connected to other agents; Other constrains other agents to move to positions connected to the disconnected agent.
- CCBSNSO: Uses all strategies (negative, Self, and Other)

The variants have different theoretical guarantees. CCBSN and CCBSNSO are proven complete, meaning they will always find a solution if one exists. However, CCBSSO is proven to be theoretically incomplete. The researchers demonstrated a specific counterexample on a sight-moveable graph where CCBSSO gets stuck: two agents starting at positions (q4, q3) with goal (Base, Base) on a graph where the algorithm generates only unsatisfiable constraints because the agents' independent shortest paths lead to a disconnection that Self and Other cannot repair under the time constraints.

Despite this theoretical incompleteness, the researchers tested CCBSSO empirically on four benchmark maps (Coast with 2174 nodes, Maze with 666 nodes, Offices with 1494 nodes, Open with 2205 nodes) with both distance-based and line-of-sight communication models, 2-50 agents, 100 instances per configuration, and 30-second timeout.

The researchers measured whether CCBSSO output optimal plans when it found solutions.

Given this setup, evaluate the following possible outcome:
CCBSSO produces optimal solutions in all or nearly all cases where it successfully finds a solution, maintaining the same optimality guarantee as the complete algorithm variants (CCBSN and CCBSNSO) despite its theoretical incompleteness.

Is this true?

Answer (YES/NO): YES